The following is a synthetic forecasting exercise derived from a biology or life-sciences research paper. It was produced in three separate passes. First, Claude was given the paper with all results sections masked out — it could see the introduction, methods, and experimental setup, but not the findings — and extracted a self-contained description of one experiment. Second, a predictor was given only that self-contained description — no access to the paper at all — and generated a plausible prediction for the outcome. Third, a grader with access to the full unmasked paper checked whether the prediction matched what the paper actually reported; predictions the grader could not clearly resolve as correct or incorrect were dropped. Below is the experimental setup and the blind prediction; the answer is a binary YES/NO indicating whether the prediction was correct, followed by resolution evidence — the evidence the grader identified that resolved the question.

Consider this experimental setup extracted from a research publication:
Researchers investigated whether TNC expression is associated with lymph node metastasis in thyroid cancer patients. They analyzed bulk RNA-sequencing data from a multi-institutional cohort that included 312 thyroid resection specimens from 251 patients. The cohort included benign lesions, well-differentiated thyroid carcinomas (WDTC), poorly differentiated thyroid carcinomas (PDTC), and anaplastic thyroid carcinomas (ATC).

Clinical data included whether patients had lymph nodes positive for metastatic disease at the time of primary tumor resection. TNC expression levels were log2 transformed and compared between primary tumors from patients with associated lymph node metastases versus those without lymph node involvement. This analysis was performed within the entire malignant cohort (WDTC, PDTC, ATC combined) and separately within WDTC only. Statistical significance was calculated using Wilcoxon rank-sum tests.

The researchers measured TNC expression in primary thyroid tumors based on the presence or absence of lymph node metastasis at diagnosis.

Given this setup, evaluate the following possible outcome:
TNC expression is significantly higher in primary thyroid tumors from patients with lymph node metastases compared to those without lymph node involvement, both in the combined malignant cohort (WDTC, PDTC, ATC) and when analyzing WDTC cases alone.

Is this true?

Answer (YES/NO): YES